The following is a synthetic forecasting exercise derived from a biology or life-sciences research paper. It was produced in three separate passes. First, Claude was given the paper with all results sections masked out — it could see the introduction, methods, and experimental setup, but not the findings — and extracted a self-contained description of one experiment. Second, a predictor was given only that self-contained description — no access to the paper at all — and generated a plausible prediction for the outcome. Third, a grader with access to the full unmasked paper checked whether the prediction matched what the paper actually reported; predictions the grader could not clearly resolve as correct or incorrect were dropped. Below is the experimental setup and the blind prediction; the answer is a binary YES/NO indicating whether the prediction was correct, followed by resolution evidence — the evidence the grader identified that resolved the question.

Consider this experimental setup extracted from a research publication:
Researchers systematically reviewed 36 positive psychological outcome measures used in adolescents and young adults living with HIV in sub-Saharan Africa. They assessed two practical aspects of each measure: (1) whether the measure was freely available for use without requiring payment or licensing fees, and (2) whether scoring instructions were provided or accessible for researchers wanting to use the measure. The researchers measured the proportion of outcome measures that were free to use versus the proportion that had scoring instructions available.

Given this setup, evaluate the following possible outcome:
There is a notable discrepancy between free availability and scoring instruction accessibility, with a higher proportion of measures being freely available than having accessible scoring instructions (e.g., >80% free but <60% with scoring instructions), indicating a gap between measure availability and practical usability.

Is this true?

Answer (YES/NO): YES